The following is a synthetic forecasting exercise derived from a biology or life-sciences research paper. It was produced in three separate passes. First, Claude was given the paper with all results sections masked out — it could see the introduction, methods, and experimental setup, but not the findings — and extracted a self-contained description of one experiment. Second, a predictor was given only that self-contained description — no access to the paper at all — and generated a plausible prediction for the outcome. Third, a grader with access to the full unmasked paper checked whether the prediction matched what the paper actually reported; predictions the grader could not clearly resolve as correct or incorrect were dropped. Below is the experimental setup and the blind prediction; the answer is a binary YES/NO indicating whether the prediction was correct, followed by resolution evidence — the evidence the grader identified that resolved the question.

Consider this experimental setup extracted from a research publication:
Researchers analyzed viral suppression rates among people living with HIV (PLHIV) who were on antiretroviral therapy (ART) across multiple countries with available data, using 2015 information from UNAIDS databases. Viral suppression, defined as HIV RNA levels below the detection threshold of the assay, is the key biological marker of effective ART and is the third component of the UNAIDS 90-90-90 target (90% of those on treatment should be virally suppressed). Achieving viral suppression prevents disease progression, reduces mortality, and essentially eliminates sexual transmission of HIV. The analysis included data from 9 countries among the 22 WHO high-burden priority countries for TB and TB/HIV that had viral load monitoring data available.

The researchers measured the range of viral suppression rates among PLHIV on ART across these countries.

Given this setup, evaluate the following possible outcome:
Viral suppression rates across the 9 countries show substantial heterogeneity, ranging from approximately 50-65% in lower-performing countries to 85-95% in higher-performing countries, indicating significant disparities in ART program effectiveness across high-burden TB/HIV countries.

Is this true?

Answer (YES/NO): NO